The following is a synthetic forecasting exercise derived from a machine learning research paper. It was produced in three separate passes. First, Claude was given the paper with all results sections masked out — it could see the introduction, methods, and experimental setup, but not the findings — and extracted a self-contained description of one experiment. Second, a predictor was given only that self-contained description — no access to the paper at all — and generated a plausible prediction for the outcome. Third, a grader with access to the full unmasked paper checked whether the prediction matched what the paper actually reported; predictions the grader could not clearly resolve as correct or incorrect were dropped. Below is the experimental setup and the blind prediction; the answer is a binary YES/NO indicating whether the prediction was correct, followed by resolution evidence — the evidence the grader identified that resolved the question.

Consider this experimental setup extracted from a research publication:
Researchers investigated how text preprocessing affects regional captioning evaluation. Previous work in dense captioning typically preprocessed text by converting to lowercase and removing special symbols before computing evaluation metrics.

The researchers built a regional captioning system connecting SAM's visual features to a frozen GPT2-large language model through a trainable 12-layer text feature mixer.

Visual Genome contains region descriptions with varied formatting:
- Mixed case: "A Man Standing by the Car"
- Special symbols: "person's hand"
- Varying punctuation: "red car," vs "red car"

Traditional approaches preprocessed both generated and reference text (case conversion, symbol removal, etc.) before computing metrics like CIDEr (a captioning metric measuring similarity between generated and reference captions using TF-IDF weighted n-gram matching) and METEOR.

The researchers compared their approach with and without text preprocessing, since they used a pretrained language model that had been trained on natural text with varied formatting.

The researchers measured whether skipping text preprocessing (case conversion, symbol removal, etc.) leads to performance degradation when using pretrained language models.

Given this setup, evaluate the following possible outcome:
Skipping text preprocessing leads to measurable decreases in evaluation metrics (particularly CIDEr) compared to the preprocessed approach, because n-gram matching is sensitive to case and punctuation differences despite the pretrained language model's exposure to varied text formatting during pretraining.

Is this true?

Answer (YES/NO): NO